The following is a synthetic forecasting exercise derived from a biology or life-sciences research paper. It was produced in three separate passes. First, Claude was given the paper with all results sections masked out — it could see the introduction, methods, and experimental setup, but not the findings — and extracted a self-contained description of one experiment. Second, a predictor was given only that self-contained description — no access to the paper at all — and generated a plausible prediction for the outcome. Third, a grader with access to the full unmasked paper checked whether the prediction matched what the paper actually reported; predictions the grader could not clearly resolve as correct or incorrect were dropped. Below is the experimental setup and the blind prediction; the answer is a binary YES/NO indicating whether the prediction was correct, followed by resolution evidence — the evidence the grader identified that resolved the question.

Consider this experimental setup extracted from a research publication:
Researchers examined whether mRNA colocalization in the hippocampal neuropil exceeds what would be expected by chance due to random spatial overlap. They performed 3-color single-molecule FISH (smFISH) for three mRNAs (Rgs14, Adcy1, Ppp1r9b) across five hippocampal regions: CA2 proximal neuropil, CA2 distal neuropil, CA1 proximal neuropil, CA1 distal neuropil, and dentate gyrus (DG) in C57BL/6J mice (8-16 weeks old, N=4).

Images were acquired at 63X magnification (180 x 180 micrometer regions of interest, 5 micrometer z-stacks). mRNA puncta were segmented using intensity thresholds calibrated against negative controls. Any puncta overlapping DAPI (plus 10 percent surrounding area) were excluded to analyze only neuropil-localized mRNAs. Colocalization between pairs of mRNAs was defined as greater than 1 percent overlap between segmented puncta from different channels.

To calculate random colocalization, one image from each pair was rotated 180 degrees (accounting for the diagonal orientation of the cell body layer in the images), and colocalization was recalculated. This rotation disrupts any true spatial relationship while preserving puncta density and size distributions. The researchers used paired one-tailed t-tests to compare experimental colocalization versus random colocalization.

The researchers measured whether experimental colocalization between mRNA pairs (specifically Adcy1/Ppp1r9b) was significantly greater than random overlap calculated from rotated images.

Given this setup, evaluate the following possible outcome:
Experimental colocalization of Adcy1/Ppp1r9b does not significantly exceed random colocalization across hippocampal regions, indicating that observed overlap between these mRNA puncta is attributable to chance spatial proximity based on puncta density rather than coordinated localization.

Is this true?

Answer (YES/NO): NO